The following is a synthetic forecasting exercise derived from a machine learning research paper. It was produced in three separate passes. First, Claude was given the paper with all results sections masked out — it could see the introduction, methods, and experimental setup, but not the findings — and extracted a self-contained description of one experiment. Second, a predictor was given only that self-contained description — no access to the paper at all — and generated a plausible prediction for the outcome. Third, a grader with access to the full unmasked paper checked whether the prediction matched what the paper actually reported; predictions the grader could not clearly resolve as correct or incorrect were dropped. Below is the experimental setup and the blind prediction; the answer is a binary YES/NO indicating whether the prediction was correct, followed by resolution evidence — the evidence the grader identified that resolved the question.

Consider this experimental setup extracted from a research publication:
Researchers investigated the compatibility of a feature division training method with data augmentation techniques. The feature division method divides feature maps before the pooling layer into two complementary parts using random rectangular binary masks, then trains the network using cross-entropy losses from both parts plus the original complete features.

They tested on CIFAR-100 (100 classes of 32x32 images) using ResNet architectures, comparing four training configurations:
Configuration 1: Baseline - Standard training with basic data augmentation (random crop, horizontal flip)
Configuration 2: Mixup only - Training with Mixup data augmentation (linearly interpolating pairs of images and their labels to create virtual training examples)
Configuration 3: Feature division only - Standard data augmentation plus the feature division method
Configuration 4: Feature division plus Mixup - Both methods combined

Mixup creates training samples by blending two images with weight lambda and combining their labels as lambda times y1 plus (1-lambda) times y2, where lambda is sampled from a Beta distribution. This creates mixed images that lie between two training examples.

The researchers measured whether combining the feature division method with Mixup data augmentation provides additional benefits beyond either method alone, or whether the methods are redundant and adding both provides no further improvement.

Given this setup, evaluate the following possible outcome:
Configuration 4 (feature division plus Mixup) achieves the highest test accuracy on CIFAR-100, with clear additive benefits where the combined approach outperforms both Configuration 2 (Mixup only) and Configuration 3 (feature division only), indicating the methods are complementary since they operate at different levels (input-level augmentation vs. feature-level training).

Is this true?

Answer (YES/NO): YES